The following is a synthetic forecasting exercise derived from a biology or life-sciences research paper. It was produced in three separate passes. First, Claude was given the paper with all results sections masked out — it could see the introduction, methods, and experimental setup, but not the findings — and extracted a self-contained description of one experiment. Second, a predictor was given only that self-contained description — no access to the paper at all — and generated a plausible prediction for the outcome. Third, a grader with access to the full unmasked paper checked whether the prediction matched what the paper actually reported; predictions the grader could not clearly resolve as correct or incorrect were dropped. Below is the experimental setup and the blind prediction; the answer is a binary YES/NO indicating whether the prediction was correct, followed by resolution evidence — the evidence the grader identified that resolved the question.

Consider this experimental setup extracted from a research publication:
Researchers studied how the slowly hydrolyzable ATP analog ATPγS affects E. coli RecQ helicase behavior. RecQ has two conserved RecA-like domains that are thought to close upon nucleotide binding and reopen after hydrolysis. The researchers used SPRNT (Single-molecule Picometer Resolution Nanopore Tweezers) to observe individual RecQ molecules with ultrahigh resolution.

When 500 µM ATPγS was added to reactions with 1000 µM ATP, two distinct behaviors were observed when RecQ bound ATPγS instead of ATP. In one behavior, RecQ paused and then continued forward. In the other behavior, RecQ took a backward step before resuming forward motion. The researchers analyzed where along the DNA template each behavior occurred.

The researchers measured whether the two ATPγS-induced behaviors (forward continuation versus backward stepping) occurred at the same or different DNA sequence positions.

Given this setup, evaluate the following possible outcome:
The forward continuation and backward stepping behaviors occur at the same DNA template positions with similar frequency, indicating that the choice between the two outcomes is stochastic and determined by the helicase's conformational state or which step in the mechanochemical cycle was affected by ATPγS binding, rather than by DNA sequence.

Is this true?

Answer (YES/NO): NO